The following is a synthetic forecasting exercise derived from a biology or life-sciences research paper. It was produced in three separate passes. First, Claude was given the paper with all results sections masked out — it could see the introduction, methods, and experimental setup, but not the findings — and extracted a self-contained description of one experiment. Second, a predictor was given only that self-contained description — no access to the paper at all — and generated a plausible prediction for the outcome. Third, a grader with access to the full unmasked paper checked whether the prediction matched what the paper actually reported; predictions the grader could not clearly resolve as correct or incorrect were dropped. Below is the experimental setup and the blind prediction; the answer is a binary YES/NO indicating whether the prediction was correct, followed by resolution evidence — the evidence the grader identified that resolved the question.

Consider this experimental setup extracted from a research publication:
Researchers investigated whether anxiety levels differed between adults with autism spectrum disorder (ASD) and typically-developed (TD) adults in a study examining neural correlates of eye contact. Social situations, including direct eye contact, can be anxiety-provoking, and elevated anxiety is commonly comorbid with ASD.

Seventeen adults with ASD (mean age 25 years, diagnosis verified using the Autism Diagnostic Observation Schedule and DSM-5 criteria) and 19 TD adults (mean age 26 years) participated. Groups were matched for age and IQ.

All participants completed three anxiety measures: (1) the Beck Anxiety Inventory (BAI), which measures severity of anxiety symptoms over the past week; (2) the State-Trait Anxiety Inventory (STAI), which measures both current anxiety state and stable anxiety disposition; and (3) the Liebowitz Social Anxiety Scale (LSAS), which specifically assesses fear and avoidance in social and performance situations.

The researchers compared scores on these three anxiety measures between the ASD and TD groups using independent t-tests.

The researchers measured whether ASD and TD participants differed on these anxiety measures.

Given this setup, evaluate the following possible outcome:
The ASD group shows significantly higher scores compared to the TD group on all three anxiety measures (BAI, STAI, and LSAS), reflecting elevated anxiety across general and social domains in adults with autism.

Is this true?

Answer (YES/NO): NO